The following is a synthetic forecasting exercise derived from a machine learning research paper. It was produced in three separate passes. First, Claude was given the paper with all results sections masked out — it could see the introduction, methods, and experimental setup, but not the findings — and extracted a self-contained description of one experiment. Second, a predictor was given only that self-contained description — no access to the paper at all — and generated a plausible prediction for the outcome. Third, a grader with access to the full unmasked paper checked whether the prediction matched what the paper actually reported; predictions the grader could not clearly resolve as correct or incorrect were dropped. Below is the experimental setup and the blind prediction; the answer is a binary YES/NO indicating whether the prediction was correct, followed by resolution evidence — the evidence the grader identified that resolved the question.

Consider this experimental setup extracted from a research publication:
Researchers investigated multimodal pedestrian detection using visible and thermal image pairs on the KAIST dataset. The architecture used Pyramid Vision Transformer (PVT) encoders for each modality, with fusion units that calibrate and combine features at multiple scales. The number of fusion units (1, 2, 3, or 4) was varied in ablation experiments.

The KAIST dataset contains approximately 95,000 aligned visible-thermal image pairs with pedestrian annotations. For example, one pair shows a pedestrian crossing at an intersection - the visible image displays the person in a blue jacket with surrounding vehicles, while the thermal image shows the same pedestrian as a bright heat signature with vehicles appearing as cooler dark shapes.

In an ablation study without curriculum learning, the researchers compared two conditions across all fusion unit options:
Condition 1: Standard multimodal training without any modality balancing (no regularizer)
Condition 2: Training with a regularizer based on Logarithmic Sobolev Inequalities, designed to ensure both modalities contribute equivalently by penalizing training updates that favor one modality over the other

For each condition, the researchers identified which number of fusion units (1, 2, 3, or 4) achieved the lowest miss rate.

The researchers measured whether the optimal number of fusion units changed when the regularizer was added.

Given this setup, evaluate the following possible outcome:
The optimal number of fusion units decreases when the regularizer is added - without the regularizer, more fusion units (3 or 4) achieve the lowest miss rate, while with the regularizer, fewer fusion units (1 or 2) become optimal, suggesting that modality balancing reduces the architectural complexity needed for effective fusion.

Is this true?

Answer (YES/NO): NO